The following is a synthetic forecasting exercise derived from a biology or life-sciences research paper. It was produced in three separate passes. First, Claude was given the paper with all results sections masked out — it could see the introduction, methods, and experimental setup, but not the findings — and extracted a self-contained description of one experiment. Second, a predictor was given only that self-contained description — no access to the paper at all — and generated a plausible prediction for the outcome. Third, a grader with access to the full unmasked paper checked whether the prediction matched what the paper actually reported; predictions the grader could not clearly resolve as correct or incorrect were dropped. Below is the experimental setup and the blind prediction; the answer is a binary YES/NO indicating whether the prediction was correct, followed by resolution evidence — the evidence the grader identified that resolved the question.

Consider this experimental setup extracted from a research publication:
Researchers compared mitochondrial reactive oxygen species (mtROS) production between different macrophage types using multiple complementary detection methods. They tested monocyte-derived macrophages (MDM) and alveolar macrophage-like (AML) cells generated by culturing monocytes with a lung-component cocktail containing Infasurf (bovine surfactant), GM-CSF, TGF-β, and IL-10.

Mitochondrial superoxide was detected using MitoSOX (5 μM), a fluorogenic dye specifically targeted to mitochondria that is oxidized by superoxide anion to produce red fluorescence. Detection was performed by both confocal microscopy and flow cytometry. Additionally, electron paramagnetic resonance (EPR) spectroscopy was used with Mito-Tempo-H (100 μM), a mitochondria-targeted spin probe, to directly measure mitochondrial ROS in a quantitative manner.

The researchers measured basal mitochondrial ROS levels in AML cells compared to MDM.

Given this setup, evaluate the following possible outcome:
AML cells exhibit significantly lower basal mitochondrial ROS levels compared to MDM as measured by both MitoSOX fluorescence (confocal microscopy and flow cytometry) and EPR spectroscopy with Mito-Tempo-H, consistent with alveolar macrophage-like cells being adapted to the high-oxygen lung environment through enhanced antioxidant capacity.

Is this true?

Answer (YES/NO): NO